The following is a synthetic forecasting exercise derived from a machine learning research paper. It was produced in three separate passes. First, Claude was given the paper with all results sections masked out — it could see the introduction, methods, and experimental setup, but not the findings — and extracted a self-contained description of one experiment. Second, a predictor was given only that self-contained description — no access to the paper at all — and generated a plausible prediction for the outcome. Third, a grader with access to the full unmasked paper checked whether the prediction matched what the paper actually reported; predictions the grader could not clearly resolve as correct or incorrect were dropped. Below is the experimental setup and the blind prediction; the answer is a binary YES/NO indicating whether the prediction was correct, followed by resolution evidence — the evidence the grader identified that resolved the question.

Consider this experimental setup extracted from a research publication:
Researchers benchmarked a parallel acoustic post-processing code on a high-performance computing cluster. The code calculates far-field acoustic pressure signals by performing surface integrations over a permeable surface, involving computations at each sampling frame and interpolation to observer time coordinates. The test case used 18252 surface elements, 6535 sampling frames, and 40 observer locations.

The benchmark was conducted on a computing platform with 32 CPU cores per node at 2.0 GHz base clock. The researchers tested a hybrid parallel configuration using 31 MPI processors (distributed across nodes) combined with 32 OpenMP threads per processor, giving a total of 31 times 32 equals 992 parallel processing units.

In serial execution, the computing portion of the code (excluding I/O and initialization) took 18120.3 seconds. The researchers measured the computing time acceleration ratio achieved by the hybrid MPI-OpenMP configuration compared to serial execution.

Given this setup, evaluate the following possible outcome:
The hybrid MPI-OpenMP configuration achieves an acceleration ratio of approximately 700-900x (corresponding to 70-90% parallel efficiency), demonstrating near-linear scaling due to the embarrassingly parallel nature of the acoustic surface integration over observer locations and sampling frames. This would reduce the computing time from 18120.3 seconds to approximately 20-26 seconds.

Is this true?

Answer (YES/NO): NO